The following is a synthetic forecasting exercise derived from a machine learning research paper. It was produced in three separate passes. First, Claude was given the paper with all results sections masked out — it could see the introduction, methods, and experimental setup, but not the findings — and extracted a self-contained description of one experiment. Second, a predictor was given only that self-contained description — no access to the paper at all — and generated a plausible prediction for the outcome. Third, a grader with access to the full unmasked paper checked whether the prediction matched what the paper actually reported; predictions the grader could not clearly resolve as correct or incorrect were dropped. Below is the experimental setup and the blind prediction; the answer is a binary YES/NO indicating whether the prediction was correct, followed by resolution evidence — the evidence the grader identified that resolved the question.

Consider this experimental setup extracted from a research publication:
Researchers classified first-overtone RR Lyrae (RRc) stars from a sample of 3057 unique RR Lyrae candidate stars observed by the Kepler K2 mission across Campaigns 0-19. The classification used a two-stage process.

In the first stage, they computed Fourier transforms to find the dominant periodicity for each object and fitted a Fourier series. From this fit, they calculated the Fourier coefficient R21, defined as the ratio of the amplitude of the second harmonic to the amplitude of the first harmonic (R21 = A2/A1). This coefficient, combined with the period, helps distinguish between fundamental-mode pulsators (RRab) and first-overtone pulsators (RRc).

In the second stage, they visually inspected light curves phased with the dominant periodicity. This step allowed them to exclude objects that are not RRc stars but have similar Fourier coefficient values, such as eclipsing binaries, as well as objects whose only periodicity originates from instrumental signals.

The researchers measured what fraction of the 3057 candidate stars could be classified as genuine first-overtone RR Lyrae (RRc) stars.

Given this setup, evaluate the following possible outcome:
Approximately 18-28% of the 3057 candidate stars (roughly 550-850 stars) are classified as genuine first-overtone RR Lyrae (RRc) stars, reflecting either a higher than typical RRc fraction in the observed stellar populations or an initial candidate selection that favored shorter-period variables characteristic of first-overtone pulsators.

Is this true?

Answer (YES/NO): NO